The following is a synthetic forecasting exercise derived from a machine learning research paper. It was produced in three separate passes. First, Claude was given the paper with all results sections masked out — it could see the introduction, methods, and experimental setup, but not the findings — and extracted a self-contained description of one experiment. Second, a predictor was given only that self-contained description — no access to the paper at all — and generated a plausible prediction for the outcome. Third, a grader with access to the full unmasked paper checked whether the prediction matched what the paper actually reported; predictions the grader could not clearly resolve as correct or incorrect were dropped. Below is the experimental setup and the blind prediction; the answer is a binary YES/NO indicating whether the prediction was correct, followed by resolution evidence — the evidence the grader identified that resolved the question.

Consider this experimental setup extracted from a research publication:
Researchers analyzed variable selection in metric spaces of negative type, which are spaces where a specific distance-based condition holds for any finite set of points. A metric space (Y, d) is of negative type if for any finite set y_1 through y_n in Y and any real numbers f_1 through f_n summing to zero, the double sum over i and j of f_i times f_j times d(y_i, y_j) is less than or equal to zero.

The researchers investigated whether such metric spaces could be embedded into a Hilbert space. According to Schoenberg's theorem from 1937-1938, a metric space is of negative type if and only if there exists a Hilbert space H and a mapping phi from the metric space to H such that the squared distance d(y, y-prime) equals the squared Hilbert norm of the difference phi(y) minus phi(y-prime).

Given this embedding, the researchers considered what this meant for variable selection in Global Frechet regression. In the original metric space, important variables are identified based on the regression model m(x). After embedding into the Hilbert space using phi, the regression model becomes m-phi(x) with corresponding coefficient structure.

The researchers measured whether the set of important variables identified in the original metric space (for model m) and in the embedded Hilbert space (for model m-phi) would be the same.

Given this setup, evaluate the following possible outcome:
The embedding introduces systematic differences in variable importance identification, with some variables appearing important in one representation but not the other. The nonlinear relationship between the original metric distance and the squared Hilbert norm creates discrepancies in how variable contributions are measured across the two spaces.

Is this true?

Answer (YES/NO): NO